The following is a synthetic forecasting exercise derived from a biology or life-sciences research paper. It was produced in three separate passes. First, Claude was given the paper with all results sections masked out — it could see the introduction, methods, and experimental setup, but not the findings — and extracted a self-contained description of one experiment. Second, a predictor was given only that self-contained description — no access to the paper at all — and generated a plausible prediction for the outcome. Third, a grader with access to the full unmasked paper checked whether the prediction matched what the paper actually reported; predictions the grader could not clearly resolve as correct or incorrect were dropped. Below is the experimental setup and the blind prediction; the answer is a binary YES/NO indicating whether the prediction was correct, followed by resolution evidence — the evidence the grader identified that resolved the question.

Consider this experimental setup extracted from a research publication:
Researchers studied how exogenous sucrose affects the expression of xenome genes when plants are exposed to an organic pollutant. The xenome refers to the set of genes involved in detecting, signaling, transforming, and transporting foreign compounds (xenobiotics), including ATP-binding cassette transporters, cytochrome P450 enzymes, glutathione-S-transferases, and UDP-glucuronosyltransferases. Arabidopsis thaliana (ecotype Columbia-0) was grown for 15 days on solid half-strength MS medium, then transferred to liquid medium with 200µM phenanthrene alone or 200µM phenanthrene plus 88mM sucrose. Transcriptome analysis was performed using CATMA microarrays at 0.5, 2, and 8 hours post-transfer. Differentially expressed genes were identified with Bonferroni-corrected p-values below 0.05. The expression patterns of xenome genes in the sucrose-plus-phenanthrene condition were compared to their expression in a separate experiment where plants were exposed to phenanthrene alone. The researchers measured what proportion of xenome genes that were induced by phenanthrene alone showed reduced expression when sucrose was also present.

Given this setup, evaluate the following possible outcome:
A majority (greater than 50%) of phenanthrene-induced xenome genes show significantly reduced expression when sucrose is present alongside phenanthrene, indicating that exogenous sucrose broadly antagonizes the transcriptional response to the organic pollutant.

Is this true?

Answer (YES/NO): YES